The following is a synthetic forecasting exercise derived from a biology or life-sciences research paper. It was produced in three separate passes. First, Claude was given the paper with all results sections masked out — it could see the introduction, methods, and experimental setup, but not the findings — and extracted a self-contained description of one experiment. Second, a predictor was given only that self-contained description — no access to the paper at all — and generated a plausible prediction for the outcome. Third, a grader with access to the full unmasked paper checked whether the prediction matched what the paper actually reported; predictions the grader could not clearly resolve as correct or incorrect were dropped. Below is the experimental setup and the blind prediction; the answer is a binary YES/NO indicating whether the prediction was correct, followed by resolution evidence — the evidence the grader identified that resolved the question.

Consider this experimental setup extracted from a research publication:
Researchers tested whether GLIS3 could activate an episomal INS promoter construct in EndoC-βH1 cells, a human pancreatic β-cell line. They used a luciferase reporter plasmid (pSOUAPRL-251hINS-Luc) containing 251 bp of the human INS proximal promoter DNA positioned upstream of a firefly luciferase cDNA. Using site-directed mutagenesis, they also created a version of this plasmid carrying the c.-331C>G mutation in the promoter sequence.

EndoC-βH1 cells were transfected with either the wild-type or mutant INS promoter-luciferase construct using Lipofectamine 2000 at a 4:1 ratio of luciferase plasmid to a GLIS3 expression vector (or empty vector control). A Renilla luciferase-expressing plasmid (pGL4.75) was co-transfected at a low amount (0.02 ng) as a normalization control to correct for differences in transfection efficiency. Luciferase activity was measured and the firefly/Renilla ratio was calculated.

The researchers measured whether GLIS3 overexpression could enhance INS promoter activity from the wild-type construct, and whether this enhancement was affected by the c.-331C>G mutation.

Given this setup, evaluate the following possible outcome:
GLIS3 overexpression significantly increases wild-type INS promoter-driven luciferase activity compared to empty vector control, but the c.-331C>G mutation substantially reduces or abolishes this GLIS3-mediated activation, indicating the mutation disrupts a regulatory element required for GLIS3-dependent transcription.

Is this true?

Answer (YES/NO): YES